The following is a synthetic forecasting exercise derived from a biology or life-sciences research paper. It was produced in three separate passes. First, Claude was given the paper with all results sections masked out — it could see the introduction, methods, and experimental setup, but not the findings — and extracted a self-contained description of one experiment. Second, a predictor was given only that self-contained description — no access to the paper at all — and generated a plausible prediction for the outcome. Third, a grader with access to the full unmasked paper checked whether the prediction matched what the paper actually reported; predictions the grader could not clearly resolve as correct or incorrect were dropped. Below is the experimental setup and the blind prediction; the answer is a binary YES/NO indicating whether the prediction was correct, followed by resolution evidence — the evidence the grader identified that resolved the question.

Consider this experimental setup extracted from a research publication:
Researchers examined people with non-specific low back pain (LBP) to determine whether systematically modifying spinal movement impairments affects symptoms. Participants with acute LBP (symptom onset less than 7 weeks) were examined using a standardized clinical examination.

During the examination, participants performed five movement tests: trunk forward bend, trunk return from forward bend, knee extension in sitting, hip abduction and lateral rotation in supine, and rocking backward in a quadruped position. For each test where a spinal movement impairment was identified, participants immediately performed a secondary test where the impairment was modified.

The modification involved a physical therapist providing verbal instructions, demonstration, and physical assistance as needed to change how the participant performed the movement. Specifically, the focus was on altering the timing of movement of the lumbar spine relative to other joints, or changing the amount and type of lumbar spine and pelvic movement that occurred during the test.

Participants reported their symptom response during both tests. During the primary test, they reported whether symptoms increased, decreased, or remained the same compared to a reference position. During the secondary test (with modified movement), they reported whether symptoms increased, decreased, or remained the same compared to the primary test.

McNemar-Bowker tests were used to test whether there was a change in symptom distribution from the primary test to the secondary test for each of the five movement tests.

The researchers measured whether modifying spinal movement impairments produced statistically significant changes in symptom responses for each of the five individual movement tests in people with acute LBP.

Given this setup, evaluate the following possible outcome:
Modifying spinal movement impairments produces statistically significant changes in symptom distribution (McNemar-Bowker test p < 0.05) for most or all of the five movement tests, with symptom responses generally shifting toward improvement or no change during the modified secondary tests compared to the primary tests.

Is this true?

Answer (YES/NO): NO